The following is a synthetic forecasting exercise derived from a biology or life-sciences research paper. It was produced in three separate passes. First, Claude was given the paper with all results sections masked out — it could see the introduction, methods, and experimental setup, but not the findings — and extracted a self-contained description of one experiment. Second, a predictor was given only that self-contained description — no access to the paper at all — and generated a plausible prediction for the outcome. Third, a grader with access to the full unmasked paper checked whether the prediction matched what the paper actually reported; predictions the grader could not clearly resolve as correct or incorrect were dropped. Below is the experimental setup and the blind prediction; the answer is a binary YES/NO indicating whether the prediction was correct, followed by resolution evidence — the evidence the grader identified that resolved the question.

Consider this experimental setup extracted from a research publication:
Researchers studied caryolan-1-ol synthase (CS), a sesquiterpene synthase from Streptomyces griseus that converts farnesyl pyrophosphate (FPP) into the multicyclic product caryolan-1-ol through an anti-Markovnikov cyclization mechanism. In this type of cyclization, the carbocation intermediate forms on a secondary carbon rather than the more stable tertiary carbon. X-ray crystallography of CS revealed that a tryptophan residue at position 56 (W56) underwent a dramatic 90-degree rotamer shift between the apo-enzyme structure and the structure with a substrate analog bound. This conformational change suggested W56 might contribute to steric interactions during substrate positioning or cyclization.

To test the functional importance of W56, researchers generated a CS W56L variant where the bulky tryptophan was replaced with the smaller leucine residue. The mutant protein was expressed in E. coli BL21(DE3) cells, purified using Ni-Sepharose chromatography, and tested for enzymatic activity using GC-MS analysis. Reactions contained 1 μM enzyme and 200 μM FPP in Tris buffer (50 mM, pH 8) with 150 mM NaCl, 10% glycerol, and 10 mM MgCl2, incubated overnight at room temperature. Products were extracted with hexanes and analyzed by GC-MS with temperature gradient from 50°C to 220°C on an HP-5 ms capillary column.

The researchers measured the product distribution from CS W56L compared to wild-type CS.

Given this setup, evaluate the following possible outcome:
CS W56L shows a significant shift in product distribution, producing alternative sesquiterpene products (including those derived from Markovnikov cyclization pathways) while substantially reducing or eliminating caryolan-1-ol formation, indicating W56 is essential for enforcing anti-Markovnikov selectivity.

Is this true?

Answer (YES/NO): NO